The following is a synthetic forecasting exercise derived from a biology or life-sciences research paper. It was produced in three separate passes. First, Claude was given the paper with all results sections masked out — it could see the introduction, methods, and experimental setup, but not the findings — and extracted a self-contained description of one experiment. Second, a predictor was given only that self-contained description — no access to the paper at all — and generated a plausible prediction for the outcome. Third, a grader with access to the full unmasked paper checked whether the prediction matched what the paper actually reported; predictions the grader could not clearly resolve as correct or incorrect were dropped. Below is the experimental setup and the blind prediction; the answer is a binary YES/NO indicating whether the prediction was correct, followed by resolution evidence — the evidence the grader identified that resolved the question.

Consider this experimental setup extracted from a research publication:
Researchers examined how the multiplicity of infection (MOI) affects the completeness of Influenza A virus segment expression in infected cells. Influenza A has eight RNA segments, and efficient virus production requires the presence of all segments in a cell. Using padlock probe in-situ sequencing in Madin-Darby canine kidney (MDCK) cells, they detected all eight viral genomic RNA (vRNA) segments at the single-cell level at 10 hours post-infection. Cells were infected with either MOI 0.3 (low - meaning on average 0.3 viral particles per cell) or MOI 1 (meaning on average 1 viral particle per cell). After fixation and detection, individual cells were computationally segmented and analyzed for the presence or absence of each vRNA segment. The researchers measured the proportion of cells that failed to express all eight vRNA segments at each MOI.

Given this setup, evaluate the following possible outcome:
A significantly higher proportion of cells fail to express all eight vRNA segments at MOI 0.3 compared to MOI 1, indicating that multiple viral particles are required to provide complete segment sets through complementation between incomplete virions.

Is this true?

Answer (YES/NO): YES